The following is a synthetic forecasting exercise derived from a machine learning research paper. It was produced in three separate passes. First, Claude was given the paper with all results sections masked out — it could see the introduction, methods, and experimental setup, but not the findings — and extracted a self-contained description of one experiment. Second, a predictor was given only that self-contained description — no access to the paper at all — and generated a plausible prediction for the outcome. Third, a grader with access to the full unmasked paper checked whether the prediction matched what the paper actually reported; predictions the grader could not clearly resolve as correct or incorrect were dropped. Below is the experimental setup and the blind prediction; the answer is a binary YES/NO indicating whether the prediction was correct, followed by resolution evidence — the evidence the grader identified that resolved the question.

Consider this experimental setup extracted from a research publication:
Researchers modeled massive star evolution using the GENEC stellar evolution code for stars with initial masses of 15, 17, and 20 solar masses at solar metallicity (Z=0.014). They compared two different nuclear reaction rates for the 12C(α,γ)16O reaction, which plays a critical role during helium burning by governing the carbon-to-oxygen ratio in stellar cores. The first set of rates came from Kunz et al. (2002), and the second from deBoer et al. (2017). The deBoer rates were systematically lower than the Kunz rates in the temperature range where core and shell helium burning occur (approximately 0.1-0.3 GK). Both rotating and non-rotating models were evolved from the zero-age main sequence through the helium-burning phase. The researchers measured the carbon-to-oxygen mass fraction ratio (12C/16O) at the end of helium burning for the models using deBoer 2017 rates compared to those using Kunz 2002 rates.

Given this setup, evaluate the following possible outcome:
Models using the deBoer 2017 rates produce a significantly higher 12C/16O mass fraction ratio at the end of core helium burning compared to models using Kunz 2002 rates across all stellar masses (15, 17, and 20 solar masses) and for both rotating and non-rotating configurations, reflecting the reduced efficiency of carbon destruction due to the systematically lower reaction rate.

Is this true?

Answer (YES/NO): YES